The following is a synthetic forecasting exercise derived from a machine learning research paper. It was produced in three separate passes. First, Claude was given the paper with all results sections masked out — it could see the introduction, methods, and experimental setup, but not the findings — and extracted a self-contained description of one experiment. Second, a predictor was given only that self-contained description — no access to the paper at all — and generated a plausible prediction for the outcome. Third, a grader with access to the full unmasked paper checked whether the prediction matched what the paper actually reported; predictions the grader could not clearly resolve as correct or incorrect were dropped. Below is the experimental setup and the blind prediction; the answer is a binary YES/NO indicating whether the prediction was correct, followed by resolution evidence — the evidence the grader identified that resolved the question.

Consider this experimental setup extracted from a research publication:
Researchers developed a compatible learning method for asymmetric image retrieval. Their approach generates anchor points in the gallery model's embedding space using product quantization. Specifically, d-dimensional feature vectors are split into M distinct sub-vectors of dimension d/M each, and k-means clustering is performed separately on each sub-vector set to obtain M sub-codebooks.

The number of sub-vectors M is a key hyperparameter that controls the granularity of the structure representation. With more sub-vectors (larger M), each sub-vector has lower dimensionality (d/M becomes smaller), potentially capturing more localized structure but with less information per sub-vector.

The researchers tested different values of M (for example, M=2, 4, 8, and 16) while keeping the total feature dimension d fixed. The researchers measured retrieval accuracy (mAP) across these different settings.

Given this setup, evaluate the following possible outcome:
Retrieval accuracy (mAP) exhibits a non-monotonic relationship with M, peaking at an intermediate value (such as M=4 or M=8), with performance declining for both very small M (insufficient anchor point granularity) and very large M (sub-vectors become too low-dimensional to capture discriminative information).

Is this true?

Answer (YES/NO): NO